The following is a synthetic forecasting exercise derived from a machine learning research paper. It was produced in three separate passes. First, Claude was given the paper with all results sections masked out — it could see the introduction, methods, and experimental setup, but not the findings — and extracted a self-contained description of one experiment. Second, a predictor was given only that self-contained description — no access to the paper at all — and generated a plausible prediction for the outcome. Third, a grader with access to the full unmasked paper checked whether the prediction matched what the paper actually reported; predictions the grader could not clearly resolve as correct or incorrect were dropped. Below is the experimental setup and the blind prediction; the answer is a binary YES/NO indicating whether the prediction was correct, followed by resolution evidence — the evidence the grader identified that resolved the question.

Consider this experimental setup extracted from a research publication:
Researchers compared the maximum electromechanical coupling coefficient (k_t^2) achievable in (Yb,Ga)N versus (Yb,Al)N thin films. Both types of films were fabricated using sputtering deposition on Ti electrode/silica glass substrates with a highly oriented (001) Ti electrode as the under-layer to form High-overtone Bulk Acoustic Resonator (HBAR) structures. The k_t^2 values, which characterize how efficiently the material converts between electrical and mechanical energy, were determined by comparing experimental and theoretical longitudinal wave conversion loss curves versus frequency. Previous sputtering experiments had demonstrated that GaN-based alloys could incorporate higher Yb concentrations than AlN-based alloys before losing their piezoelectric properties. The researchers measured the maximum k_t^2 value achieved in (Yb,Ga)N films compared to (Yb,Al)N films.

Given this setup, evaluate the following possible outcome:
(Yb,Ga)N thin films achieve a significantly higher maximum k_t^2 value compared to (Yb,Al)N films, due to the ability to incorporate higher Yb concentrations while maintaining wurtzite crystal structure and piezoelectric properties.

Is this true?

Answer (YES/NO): NO